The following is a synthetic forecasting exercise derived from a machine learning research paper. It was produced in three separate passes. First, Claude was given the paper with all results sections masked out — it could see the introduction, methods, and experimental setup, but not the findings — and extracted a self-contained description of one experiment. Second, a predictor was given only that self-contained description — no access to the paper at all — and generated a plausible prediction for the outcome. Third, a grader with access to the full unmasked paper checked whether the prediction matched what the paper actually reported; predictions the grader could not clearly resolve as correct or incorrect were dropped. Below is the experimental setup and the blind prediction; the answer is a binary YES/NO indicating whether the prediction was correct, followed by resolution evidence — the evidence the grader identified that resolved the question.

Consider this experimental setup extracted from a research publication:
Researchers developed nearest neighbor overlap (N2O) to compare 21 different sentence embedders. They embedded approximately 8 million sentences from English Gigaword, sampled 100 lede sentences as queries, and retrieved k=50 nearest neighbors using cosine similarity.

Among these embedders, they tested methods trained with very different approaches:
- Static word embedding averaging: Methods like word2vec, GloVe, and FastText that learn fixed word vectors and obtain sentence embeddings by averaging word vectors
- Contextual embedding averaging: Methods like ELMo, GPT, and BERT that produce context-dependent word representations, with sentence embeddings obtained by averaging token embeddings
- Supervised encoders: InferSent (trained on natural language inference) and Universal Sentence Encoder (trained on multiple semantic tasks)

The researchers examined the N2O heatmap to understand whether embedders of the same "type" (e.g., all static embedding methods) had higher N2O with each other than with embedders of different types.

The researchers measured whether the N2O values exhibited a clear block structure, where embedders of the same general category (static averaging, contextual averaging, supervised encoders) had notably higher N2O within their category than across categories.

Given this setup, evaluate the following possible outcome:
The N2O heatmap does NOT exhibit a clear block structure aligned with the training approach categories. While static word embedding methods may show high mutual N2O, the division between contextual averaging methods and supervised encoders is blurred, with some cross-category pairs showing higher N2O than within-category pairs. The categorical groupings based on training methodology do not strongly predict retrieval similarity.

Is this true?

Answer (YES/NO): YES